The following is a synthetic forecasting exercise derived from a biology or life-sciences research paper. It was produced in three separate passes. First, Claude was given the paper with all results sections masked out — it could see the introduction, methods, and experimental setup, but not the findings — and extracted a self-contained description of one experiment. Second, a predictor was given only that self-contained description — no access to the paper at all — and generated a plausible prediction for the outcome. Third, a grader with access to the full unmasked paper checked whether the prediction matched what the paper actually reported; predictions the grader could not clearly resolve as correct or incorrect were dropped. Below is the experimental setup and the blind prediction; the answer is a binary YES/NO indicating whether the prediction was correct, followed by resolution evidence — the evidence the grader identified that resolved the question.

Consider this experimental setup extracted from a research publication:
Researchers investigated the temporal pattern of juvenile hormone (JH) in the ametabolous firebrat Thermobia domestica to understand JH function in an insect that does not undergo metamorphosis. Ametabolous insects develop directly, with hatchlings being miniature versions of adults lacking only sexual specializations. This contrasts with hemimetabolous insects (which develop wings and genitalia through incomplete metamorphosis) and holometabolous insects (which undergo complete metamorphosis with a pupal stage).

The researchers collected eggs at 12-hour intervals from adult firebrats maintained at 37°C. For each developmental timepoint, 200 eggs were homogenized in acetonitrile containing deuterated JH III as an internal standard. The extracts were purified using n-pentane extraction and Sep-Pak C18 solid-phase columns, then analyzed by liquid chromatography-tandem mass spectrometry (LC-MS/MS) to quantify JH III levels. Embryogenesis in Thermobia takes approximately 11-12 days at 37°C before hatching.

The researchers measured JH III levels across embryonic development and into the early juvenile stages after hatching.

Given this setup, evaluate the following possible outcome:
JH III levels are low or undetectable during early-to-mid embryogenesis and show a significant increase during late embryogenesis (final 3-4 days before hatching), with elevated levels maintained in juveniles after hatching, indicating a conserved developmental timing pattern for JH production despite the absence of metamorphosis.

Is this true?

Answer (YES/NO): NO